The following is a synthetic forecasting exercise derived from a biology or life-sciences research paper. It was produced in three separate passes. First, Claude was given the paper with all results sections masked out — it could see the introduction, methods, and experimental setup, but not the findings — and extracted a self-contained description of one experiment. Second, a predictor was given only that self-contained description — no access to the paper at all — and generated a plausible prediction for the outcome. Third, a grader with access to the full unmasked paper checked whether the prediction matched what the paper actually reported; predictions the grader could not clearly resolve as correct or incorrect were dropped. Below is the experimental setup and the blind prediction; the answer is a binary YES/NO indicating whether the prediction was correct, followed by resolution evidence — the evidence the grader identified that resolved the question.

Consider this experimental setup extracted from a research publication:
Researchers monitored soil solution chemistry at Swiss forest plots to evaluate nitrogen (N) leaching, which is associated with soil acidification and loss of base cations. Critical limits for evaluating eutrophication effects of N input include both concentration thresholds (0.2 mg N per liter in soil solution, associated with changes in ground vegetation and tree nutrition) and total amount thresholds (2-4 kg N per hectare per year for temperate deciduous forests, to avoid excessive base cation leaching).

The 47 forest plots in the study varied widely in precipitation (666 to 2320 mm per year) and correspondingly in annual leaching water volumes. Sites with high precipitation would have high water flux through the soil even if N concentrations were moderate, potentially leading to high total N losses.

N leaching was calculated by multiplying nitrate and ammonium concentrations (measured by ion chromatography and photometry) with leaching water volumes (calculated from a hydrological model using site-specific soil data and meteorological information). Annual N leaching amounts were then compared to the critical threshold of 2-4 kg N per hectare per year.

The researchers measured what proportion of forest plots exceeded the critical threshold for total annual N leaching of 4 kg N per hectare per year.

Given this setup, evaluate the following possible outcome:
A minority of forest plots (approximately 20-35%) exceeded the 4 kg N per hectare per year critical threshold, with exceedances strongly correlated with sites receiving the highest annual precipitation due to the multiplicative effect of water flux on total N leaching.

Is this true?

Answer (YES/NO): NO